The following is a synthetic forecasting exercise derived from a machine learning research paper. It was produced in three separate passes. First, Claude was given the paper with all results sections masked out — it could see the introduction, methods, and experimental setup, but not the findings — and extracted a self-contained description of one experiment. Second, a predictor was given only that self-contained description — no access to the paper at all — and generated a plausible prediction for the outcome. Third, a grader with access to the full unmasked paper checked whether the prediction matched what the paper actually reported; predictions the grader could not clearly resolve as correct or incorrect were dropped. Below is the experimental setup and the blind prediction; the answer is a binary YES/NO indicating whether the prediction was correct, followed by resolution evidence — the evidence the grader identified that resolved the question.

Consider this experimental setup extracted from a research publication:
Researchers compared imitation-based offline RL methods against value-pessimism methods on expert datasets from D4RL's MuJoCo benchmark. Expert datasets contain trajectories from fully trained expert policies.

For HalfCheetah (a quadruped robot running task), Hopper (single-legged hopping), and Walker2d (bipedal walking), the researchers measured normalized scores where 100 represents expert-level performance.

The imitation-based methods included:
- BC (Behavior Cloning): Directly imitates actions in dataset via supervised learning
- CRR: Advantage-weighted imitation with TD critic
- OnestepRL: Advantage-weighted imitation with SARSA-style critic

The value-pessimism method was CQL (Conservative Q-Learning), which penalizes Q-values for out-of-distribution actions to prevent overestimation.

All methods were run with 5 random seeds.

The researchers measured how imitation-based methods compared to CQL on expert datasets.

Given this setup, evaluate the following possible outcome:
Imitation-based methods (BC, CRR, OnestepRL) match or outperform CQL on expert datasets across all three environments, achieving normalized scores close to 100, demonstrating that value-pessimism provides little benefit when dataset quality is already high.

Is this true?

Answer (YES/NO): YES